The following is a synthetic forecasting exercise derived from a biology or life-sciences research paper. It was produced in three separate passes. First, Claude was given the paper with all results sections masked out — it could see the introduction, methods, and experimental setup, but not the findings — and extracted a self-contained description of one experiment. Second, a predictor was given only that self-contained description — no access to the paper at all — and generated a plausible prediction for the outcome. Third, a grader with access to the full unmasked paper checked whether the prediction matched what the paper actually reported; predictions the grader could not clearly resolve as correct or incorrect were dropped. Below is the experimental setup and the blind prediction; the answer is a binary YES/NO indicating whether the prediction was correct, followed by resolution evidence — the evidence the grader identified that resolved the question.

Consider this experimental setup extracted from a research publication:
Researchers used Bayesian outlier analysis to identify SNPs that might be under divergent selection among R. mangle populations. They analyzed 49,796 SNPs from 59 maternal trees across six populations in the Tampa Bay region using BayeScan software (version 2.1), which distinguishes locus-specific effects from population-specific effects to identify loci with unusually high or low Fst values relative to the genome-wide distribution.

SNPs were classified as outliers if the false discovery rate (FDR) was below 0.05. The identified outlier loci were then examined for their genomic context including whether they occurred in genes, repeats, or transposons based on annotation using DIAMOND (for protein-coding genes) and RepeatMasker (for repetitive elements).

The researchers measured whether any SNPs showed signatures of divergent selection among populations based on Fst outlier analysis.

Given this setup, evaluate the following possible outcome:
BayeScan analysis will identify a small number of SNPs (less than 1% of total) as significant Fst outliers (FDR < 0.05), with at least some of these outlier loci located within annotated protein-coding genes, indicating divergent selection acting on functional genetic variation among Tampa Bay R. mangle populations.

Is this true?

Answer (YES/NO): YES